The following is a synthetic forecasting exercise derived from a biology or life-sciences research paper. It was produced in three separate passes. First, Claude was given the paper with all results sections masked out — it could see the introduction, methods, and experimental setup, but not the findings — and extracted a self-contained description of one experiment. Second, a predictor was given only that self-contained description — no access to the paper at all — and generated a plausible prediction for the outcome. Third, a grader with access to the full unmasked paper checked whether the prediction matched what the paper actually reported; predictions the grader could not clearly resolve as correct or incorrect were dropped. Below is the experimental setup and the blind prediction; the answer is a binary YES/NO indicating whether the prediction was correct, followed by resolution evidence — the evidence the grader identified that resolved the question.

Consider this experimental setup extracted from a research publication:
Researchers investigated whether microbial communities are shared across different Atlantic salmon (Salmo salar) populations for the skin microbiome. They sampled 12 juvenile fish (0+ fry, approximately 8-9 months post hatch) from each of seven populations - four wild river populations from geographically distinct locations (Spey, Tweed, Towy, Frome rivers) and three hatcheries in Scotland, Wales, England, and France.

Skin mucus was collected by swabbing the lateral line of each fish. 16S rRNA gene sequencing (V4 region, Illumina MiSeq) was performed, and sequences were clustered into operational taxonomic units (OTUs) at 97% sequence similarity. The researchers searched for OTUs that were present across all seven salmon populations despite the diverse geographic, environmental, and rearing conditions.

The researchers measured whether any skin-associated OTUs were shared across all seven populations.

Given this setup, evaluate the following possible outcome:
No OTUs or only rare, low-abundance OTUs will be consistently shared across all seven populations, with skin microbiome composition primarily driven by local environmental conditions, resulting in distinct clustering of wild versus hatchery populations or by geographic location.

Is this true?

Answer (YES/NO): NO